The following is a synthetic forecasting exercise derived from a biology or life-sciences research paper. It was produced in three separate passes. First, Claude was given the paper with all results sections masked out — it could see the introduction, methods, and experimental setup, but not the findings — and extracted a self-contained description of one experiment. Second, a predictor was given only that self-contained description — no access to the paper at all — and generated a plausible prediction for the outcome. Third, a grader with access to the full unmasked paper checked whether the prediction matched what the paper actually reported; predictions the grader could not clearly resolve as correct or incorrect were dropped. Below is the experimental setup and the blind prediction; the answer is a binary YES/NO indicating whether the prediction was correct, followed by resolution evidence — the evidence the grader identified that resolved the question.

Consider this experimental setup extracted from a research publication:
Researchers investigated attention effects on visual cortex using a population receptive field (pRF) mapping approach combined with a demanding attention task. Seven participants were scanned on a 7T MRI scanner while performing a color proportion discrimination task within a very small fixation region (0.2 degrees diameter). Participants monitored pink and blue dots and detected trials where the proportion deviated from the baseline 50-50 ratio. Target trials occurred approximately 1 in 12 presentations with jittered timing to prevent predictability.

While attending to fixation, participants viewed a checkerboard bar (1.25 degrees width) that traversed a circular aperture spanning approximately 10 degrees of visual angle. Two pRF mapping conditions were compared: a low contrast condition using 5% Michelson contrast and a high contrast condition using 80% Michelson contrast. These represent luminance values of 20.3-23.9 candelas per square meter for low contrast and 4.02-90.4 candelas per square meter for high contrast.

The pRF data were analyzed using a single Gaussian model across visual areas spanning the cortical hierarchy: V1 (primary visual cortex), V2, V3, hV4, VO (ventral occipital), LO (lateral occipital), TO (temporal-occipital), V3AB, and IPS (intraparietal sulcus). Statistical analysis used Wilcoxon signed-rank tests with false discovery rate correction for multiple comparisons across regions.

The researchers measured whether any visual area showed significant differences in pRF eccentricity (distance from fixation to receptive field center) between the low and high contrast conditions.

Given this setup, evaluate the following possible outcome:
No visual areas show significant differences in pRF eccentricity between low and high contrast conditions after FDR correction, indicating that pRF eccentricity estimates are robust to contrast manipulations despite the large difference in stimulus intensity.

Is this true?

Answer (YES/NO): YES